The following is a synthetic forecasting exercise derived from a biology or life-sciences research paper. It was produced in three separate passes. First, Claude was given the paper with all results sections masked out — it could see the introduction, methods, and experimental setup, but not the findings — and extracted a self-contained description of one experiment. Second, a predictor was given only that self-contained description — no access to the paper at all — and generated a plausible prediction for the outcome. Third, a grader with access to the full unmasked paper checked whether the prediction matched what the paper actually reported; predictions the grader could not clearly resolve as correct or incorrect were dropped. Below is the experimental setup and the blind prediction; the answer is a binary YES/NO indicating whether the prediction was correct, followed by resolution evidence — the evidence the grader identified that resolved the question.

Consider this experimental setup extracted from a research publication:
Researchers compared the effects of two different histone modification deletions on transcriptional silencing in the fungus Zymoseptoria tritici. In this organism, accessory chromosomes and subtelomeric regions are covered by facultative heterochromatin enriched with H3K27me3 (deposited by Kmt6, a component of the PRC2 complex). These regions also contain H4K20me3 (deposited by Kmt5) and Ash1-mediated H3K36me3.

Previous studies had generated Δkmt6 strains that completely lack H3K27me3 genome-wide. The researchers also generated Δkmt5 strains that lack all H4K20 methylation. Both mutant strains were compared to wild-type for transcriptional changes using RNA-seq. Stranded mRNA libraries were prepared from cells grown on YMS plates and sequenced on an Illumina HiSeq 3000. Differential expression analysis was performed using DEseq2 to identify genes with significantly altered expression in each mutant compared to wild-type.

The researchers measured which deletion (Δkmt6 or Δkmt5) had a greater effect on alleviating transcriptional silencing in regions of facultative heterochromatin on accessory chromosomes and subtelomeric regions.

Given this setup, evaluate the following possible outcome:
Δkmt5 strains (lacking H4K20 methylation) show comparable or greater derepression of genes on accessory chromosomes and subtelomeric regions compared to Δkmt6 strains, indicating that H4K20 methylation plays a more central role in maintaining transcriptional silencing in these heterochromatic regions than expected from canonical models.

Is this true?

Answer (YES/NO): YES